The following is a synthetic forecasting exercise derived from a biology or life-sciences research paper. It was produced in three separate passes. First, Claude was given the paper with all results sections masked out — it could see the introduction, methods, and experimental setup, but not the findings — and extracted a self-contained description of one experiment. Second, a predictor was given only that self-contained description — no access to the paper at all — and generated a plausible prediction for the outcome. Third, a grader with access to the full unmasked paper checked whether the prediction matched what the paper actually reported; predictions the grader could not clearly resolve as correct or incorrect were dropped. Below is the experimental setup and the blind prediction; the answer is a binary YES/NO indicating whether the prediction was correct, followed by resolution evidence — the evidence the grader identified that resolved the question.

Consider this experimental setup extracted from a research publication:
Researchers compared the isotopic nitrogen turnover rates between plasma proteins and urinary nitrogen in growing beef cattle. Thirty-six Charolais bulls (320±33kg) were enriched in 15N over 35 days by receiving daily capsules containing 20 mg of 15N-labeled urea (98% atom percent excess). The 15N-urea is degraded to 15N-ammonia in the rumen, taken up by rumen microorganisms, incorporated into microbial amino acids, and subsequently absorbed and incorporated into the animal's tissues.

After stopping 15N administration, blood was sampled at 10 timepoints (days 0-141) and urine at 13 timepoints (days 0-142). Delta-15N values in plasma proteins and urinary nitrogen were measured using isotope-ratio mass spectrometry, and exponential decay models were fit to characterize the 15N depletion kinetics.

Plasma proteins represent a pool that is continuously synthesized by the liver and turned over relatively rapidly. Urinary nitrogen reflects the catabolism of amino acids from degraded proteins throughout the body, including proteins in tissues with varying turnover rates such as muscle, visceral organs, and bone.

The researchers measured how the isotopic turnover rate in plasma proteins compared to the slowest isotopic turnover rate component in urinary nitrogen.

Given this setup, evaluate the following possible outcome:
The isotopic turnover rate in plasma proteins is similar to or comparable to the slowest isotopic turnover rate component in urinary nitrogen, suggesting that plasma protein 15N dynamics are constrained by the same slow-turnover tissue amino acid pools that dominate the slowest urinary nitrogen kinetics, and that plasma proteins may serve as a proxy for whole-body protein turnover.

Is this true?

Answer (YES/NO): NO